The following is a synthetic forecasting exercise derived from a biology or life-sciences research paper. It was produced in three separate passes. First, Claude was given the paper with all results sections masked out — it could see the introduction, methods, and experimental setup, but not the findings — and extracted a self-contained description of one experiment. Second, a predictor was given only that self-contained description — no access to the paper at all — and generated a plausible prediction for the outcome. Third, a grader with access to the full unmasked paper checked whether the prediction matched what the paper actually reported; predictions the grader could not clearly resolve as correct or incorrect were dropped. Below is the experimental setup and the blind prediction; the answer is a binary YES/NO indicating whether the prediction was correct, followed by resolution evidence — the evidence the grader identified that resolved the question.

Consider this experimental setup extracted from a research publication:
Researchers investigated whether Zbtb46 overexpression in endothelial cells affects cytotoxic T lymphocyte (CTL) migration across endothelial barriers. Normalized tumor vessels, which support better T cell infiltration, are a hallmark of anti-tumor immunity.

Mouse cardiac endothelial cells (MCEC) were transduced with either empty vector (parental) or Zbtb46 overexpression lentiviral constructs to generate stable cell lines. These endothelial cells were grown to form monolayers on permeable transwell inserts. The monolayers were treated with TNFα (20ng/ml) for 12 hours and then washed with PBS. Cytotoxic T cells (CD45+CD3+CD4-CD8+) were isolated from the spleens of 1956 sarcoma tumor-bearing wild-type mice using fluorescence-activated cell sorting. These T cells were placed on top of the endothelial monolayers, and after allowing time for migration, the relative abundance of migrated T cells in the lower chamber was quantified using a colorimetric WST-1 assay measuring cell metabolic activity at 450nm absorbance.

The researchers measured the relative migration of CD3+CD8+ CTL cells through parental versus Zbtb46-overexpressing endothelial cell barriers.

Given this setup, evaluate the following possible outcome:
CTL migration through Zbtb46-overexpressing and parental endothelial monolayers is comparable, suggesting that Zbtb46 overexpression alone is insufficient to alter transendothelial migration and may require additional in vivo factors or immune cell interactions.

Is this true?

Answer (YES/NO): NO